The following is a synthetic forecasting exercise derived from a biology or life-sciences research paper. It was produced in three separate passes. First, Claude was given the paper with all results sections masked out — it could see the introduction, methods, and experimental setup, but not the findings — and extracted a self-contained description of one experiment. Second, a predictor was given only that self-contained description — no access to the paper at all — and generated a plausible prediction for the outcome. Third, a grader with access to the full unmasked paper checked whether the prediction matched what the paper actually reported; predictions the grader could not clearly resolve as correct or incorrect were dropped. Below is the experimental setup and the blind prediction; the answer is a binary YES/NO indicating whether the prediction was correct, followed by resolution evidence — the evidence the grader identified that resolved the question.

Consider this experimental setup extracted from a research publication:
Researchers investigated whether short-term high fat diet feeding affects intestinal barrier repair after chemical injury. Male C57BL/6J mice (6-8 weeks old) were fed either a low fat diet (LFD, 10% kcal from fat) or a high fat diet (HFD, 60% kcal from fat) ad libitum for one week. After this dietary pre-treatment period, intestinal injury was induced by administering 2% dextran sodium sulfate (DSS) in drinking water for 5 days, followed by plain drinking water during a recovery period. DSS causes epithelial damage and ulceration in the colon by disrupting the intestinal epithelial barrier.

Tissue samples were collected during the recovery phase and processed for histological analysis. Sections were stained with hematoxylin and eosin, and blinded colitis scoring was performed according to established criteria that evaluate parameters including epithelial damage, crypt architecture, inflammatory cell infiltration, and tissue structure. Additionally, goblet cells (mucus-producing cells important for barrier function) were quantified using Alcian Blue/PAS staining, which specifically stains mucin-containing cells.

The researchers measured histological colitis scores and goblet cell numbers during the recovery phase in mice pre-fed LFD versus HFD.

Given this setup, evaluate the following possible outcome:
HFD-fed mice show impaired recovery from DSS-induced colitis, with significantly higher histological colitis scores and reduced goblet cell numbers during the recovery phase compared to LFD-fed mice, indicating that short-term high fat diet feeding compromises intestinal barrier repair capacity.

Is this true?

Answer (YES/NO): YES